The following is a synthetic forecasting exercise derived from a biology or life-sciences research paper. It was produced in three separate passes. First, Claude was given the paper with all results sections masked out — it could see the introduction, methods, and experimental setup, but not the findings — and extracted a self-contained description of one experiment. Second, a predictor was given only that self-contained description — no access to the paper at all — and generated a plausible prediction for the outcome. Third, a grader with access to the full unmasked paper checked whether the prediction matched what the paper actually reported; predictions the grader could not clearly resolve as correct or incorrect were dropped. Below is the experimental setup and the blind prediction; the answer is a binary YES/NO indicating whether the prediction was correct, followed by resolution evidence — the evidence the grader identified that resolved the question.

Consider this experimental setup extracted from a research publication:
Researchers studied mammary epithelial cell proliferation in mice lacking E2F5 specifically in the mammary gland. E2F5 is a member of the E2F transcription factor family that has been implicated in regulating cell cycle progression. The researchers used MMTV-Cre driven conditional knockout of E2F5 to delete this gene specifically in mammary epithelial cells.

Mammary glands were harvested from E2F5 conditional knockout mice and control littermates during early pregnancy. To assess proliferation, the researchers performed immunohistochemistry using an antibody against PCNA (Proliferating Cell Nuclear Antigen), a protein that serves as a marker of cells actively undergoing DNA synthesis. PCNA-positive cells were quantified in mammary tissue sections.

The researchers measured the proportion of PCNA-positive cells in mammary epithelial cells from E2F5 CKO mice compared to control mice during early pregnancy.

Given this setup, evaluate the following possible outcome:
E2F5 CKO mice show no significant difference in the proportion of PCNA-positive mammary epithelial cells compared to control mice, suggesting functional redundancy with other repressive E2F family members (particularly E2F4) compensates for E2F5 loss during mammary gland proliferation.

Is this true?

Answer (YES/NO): NO